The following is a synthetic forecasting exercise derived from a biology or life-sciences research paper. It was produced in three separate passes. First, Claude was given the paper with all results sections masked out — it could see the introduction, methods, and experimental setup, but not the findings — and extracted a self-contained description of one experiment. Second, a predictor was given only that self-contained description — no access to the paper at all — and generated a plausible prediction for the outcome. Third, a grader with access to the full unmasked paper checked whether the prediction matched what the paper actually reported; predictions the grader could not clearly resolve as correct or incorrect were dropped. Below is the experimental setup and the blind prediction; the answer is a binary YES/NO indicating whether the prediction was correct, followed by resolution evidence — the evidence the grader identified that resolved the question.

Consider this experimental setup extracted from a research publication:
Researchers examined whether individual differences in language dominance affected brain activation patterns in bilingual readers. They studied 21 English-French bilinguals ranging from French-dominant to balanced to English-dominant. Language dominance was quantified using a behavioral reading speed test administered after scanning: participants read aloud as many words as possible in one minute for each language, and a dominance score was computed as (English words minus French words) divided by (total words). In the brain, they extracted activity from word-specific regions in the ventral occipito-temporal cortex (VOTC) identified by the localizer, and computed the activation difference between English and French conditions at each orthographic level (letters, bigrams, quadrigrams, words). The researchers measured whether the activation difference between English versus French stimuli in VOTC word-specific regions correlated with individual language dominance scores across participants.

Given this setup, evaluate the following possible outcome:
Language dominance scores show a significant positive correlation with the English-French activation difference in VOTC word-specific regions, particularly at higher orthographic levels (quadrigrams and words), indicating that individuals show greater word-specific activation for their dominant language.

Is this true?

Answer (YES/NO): NO